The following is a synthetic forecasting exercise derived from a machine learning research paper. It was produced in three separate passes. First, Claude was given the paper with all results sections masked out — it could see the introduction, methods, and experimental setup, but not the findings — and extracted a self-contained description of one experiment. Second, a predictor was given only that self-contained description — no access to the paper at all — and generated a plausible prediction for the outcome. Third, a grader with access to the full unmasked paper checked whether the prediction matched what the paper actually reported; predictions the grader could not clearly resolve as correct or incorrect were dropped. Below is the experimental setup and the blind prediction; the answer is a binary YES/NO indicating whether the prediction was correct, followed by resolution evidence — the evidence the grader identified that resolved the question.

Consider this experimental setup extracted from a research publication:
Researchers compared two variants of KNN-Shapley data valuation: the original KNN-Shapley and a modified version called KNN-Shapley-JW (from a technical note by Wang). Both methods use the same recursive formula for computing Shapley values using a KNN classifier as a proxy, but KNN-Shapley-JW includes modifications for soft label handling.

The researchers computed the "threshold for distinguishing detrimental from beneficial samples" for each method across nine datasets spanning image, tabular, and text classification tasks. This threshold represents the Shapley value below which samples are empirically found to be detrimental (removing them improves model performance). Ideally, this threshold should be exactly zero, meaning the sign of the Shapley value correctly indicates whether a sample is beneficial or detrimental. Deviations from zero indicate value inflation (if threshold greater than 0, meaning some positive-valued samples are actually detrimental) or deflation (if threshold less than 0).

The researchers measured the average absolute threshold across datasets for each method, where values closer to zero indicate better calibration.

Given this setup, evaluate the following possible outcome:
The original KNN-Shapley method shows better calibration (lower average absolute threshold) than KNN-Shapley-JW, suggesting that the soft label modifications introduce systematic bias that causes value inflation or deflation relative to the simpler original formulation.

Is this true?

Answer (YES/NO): NO